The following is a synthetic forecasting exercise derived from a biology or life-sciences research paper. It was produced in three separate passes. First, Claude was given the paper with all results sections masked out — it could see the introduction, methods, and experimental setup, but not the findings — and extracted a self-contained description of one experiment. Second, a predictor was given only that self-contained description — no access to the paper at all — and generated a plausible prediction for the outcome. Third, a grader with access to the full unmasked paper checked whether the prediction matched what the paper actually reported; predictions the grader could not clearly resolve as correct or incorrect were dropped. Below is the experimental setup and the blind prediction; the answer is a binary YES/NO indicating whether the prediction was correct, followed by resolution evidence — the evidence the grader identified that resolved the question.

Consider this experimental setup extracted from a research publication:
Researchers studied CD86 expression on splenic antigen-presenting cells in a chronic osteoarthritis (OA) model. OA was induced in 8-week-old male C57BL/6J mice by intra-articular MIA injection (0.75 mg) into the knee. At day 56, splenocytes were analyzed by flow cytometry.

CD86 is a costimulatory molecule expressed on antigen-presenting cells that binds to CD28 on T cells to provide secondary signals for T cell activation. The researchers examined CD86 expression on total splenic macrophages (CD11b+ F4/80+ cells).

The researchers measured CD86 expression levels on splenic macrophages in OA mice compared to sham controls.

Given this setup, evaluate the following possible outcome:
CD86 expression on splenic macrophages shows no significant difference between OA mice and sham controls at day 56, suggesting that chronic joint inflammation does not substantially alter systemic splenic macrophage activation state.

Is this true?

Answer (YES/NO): NO